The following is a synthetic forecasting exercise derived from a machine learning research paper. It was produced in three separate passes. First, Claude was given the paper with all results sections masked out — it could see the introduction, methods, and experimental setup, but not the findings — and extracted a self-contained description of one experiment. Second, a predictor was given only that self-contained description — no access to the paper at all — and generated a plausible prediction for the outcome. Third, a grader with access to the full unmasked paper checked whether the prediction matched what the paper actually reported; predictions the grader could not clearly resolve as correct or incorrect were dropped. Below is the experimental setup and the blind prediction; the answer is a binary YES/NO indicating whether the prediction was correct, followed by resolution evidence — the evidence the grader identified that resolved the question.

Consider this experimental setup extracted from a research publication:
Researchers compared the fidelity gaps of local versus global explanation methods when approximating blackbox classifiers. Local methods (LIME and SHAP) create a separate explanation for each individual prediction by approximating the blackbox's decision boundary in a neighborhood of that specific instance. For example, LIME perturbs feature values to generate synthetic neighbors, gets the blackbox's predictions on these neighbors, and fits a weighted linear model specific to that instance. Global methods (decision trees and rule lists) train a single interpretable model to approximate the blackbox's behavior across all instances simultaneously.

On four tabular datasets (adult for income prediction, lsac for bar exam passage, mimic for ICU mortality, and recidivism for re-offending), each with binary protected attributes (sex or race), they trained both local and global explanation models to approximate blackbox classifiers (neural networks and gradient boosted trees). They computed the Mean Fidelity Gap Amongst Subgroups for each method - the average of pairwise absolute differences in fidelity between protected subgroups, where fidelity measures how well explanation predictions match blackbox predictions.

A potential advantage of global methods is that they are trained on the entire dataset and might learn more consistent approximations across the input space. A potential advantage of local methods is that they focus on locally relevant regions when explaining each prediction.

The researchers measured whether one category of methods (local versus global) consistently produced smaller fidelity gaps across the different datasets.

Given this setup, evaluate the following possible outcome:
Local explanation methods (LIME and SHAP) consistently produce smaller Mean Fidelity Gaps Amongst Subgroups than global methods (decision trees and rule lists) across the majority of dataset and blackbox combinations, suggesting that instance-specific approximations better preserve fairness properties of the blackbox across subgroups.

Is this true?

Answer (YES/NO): NO